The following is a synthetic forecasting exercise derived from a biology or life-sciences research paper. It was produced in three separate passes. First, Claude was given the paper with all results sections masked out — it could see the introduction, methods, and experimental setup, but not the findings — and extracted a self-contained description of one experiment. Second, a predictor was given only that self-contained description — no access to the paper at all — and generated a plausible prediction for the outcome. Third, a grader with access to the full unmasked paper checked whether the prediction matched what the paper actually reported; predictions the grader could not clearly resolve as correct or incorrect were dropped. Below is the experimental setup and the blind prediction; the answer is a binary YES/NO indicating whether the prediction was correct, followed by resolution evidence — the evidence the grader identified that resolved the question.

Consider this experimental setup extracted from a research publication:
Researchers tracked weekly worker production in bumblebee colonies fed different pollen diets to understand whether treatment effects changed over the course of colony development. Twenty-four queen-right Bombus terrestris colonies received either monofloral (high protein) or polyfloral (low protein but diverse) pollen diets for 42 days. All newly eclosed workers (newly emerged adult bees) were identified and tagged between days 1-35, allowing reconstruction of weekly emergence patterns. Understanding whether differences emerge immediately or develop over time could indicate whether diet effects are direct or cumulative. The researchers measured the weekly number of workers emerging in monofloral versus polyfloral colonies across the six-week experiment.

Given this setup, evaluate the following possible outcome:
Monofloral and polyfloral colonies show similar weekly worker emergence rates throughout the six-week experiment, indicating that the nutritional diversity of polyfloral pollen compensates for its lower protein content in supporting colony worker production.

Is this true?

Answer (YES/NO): NO